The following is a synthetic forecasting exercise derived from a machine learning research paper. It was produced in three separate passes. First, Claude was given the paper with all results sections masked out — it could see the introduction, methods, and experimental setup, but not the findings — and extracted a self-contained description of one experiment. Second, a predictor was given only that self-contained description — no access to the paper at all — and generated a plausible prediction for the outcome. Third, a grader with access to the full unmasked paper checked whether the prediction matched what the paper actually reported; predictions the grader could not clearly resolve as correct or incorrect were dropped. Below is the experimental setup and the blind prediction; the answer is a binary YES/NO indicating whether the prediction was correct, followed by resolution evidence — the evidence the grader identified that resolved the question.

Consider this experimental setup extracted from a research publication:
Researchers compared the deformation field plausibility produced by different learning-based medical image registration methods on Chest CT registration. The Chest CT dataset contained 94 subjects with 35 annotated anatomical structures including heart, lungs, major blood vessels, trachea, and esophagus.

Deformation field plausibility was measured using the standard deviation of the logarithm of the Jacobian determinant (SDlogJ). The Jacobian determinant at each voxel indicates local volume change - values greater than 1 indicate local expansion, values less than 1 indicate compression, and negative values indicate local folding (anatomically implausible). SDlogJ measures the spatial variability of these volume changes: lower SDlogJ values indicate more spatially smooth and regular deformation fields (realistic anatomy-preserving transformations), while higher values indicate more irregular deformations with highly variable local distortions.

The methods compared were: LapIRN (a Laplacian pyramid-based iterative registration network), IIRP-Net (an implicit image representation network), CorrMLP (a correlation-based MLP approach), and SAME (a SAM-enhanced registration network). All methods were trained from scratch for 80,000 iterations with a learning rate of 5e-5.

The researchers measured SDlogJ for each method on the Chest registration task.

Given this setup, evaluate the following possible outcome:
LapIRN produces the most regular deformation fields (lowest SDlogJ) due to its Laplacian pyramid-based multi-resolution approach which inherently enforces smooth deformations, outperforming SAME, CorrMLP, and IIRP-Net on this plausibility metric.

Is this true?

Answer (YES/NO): NO